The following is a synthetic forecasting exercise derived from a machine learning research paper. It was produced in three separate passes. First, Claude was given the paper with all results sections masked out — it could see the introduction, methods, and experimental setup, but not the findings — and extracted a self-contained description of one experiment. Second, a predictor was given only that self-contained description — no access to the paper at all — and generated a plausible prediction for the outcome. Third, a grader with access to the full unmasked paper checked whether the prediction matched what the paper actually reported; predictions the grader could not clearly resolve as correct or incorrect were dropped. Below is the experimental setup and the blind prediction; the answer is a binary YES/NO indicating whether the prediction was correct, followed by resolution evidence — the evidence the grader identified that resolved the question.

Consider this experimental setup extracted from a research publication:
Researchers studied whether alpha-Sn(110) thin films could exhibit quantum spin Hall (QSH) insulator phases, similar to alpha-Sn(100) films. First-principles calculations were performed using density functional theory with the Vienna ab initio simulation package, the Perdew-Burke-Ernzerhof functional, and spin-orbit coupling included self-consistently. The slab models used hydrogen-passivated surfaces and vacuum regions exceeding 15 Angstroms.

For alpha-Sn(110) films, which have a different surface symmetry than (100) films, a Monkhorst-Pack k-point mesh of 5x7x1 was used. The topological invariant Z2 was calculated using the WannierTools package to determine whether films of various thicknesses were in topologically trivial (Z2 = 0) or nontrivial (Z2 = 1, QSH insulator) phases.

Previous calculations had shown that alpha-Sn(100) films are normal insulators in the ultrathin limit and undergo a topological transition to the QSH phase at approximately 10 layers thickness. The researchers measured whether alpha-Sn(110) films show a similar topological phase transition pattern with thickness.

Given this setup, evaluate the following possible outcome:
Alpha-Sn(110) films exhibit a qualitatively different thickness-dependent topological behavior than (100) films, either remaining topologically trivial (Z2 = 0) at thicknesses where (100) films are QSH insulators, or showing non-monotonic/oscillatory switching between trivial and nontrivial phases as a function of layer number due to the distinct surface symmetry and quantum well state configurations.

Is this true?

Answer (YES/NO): NO